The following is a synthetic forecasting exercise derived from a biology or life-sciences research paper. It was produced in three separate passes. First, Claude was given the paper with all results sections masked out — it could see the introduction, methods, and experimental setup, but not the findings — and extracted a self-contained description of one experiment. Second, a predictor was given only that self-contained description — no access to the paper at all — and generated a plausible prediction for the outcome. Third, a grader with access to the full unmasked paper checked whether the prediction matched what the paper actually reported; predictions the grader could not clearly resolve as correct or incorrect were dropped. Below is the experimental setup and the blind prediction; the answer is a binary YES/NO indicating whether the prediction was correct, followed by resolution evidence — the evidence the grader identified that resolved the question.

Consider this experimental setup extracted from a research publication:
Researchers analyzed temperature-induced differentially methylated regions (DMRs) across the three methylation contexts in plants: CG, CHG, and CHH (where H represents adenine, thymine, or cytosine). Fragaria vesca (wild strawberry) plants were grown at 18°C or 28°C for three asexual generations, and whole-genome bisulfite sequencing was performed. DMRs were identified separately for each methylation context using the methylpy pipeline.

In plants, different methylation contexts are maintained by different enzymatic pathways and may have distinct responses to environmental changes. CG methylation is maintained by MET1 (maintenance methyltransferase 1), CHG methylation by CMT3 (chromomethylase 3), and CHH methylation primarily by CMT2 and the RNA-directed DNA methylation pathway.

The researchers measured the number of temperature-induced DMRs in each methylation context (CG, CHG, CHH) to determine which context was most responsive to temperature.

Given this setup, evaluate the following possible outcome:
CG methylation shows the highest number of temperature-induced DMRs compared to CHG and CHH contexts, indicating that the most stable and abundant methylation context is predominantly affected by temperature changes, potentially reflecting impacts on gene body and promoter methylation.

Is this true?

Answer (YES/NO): NO